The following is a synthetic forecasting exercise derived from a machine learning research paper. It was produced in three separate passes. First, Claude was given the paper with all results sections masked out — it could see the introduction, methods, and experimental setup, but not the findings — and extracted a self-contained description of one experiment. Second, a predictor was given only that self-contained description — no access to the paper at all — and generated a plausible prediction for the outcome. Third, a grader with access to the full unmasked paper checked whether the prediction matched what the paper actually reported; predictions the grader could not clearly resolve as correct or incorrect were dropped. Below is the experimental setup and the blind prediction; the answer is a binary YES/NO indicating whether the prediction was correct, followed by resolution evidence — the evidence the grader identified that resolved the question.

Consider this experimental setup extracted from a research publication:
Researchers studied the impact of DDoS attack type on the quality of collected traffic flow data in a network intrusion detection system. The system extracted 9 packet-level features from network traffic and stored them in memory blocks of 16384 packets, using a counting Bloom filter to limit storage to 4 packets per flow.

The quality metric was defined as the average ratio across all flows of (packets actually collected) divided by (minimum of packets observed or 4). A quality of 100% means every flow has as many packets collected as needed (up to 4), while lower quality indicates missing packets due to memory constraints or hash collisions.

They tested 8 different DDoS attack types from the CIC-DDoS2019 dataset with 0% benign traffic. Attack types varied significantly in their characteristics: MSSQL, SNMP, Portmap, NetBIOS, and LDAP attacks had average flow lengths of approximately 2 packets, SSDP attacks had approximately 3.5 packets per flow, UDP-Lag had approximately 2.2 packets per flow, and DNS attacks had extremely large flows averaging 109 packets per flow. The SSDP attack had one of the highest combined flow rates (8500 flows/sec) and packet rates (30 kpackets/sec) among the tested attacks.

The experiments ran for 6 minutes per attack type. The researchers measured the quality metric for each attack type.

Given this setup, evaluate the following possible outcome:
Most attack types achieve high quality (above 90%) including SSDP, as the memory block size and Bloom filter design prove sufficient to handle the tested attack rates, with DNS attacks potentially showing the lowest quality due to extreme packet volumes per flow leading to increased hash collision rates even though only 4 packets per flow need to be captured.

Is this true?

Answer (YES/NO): NO